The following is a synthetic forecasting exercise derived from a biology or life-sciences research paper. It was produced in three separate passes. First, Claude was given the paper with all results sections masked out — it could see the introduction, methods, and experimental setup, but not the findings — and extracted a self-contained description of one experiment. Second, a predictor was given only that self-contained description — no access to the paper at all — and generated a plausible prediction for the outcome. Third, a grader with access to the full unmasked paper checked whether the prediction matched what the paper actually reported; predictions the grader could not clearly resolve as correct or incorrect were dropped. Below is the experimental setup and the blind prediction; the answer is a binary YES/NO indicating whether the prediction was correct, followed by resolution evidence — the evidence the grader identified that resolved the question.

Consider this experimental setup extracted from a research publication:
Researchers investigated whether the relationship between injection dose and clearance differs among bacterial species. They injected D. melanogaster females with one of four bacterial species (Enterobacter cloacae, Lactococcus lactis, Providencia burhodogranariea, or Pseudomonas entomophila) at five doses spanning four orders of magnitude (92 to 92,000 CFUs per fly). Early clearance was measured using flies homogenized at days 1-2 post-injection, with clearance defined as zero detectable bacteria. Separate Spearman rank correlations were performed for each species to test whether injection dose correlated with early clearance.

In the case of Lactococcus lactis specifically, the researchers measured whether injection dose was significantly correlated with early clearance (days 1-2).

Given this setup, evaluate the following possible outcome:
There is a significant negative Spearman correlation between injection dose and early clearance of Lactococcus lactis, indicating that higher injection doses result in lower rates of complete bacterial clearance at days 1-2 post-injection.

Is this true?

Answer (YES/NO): NO